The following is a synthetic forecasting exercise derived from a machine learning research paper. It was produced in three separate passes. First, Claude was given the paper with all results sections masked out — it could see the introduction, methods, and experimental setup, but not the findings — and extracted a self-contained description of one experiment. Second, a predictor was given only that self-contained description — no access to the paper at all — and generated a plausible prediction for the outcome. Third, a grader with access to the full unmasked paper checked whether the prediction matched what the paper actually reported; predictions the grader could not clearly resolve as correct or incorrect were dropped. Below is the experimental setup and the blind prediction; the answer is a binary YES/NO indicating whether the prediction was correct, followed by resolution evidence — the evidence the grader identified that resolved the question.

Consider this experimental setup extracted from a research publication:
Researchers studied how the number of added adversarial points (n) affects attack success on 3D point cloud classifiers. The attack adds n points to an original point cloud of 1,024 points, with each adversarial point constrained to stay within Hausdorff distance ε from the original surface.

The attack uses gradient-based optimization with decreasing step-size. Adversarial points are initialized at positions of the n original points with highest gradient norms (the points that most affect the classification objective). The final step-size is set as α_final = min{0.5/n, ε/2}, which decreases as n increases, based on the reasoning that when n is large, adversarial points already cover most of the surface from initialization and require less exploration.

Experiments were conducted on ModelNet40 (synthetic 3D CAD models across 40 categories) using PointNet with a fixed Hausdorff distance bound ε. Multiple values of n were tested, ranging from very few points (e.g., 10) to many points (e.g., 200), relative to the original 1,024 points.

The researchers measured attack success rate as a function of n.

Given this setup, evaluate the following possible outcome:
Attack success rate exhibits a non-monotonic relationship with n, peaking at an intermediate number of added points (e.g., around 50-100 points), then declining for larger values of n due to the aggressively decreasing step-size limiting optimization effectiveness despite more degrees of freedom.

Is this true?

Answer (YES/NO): NO